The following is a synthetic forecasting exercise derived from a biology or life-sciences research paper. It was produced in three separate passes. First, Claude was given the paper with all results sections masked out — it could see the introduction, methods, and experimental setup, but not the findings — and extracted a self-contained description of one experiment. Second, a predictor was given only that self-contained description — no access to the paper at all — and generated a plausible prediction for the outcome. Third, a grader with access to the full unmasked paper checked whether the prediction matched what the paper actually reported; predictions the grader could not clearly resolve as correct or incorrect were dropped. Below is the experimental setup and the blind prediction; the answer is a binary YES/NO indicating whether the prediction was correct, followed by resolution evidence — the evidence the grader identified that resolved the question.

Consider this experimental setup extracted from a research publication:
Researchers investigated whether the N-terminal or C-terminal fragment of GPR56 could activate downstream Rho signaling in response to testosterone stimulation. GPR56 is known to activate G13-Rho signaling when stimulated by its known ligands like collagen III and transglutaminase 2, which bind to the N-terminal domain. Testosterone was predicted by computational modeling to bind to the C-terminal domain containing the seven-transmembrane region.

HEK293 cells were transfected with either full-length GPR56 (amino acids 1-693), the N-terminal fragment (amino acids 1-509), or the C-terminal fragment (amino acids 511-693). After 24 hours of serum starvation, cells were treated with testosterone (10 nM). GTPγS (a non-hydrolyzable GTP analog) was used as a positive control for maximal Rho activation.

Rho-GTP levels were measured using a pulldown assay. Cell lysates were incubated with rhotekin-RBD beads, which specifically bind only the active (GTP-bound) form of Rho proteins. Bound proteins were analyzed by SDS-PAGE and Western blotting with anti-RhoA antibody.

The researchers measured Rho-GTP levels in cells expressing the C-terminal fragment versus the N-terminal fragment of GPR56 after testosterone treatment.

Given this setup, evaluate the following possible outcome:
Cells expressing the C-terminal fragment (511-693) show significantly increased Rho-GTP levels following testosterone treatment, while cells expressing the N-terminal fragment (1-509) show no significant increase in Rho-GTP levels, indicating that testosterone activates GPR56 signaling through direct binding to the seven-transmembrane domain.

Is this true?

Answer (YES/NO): YES